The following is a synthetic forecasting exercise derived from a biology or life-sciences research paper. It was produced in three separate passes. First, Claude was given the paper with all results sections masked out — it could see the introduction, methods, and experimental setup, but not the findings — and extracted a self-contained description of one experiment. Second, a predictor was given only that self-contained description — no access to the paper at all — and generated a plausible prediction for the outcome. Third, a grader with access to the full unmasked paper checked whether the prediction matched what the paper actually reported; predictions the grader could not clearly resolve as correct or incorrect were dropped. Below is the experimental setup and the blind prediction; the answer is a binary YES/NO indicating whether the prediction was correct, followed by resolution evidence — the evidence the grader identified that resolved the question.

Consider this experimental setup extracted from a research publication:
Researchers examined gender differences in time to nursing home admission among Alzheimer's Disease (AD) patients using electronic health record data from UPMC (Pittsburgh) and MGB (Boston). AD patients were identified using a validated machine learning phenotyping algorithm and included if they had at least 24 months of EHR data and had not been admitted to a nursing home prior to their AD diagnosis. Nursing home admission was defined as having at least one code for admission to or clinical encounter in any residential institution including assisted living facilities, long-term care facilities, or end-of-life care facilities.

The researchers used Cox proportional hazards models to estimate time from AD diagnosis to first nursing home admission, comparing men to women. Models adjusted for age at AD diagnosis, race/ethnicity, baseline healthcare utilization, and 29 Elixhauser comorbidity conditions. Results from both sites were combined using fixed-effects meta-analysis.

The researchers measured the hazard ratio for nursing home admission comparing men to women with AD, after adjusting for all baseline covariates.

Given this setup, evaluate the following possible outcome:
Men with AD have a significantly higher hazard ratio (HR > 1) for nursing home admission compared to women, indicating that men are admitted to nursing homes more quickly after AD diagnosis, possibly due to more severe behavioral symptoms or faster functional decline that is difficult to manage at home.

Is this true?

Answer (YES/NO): NO